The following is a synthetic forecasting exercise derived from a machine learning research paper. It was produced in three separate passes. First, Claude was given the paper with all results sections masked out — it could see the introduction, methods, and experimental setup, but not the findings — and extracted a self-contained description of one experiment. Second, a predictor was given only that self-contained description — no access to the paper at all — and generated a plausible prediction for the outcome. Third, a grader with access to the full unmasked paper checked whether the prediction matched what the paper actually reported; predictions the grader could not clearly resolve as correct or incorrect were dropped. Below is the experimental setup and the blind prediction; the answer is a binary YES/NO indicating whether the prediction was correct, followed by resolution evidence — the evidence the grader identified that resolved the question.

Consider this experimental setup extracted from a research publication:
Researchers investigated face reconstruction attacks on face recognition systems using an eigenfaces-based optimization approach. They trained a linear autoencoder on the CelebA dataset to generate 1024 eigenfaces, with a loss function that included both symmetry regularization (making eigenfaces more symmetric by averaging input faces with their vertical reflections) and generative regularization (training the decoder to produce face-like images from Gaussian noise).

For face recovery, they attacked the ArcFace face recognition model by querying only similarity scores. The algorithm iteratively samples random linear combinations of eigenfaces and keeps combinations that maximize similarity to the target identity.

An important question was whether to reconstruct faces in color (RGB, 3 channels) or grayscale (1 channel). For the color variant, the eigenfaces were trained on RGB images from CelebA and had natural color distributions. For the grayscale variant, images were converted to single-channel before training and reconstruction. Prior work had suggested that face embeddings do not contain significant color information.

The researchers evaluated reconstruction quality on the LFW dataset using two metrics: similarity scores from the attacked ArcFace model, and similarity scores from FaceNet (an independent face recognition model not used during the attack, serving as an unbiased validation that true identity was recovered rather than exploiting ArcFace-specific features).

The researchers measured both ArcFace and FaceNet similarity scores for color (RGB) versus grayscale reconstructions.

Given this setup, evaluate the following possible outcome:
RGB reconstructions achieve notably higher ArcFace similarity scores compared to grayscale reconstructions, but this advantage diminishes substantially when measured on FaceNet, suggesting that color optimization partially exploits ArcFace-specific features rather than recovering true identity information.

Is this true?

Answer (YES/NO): NO